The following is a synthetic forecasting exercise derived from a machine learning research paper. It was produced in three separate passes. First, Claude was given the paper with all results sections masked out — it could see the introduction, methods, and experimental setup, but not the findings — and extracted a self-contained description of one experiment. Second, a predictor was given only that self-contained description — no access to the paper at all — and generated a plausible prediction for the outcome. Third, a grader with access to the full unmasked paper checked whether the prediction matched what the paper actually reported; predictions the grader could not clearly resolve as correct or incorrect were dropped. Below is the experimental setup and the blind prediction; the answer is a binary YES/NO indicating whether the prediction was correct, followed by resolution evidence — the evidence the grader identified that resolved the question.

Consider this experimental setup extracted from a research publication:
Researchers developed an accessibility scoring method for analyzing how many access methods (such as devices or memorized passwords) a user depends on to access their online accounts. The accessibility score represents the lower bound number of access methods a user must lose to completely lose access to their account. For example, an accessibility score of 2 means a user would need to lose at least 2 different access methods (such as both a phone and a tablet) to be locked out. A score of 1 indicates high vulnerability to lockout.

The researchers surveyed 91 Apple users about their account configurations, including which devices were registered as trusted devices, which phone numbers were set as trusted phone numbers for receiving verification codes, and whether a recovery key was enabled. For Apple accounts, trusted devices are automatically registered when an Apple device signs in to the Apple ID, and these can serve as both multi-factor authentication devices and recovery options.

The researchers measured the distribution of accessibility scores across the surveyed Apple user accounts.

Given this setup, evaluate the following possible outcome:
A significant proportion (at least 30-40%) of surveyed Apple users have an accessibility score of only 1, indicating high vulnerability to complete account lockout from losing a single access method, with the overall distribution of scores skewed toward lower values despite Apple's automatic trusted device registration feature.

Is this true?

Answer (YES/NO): NO